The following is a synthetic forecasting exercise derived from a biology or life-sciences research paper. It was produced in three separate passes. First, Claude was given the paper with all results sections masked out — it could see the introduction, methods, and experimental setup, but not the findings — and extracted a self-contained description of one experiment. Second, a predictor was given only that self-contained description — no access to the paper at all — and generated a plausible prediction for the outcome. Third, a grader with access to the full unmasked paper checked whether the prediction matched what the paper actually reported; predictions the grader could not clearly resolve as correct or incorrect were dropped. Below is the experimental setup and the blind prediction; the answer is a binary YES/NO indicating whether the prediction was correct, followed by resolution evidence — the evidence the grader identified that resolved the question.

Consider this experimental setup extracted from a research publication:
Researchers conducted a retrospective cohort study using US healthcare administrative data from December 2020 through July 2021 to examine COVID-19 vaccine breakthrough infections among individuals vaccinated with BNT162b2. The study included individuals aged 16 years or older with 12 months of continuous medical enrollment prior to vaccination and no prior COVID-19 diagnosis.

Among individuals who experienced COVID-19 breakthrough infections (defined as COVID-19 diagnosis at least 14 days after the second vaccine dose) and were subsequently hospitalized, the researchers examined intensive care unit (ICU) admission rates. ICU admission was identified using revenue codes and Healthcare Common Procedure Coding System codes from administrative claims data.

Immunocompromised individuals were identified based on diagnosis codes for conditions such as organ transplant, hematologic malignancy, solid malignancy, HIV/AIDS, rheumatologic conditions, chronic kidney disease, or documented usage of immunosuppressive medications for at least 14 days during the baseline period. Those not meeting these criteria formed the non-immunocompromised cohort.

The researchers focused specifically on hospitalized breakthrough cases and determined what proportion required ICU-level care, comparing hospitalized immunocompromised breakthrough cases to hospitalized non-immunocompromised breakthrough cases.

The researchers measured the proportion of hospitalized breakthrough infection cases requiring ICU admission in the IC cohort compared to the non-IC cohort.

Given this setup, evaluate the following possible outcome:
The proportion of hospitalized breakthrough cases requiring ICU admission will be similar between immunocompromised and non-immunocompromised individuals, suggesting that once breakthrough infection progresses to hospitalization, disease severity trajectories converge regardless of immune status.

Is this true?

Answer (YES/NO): NO